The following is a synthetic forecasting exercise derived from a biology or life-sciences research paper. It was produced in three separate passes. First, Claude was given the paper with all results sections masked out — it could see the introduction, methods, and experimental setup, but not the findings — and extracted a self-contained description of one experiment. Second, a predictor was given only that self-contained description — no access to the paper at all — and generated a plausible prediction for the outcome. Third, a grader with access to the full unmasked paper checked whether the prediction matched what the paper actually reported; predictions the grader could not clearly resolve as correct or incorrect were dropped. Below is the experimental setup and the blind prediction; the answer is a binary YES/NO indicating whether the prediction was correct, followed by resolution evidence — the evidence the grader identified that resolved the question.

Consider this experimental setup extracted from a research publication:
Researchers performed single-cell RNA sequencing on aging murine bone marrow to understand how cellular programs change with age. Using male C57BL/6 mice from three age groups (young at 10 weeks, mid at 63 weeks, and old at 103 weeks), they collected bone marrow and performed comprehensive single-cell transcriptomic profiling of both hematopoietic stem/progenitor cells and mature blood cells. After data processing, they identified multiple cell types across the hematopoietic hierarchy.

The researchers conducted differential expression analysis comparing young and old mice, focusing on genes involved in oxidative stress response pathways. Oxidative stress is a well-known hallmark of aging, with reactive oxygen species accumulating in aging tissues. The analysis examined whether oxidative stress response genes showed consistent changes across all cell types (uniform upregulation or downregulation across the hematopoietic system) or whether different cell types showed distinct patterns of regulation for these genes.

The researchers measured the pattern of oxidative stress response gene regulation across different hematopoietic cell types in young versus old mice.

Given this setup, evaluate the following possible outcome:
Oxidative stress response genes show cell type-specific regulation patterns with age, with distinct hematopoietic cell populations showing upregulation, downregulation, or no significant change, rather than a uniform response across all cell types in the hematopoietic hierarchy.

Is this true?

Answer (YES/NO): YES